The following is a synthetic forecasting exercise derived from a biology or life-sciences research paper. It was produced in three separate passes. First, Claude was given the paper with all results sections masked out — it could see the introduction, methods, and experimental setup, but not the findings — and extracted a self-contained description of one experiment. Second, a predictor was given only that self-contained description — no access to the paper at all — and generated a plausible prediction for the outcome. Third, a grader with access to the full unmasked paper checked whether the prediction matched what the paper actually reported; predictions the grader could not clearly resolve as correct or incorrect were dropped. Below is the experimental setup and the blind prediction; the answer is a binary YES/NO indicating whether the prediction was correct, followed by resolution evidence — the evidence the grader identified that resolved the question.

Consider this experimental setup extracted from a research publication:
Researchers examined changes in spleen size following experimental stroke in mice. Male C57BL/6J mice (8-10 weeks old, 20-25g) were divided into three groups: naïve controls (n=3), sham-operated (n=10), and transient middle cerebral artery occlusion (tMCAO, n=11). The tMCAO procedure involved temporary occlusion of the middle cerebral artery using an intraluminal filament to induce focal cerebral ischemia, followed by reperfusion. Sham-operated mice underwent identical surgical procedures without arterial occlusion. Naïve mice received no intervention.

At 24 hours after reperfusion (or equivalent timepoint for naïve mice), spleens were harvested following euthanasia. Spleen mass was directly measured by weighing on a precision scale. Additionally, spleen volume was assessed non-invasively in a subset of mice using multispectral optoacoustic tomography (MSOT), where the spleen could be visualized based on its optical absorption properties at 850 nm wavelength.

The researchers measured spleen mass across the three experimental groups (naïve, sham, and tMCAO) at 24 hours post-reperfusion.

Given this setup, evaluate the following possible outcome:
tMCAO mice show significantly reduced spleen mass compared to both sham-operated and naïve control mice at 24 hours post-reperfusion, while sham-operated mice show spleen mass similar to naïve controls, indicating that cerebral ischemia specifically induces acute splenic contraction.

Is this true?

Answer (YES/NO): NO